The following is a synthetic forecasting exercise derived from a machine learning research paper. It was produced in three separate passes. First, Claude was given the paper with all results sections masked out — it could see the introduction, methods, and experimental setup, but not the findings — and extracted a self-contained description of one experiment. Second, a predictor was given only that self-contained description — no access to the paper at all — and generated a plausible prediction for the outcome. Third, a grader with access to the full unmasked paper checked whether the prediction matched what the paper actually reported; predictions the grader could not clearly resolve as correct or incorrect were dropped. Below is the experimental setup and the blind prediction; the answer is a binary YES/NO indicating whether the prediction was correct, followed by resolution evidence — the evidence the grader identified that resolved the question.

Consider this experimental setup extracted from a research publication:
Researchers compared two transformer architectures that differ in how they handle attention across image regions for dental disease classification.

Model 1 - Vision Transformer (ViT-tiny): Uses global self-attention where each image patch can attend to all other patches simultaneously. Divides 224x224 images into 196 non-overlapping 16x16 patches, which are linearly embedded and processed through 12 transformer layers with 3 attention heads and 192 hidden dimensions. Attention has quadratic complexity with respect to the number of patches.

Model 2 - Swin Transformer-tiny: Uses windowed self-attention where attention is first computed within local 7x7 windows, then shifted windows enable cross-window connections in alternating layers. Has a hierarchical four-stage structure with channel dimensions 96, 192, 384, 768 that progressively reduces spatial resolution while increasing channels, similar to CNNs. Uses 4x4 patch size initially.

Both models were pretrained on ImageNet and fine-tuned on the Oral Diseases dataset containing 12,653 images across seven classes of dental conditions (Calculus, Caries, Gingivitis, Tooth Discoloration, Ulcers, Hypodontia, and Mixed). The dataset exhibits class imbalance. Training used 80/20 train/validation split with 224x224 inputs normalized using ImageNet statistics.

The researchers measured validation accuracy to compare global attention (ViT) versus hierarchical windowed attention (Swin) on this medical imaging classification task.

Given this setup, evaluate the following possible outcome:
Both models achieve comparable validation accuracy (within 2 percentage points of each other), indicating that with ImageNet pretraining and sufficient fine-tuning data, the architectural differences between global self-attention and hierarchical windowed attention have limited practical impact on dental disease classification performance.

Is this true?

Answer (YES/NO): YES